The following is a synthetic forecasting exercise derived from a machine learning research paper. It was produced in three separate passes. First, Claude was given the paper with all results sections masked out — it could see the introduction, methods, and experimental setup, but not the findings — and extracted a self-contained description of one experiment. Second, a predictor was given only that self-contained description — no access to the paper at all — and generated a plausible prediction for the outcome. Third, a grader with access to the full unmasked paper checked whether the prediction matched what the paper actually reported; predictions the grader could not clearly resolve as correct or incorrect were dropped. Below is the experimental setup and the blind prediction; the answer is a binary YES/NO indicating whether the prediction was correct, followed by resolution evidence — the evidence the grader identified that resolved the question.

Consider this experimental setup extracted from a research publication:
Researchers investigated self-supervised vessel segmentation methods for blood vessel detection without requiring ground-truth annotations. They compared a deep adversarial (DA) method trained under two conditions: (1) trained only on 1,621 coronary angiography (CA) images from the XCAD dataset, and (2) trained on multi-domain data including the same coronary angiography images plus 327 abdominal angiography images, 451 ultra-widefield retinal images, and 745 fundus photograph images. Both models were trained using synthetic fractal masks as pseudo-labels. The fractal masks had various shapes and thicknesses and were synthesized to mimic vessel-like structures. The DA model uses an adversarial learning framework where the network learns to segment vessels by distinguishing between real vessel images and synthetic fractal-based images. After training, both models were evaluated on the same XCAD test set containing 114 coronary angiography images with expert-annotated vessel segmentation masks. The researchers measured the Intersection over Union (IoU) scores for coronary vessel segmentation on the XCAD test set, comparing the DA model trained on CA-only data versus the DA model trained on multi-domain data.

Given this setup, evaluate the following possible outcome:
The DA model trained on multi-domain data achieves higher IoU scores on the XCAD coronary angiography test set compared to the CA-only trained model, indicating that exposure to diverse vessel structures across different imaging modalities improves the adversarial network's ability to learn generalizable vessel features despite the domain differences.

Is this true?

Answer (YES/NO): NO